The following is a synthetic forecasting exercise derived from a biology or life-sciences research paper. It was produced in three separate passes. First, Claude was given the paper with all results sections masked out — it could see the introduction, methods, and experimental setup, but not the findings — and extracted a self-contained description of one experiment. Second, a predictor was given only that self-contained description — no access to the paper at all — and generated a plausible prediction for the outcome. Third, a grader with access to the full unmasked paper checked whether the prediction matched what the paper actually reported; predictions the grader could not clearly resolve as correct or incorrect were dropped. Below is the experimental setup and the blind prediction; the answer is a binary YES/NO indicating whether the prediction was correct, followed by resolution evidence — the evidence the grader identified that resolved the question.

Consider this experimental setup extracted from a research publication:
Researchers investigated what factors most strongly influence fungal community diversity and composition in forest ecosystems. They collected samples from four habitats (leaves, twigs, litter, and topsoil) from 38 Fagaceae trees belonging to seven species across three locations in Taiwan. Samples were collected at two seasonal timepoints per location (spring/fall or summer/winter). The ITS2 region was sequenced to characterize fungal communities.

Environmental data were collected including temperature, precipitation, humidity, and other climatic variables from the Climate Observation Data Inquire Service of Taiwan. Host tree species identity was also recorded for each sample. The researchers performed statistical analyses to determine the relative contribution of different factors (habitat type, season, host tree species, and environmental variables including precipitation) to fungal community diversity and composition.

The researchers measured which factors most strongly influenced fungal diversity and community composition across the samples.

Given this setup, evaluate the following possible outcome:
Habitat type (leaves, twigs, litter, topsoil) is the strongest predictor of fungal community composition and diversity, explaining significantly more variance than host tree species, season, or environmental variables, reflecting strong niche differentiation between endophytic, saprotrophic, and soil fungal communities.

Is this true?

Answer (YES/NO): NO